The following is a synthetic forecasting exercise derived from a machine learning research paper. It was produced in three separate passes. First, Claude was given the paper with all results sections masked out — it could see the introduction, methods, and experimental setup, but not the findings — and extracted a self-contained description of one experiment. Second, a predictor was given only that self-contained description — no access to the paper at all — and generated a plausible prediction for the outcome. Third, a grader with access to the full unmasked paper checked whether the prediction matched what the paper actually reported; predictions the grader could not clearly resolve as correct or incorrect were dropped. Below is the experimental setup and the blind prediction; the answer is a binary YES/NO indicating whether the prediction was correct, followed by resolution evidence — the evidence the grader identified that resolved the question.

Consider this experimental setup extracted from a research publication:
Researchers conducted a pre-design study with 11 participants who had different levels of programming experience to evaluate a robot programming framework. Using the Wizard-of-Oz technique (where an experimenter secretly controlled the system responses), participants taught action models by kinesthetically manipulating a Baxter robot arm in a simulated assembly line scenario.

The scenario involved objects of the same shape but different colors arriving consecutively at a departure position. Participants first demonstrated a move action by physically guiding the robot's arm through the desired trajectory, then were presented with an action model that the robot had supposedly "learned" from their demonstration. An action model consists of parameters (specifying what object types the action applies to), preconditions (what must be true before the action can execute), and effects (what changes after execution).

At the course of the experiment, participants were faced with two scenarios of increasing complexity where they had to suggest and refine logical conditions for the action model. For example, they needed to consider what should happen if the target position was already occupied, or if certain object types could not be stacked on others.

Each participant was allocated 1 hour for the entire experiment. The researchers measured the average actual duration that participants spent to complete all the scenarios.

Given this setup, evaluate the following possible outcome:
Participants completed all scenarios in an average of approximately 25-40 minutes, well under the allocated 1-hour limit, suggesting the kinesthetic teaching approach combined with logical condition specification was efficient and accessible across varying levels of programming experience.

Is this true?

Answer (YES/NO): YES